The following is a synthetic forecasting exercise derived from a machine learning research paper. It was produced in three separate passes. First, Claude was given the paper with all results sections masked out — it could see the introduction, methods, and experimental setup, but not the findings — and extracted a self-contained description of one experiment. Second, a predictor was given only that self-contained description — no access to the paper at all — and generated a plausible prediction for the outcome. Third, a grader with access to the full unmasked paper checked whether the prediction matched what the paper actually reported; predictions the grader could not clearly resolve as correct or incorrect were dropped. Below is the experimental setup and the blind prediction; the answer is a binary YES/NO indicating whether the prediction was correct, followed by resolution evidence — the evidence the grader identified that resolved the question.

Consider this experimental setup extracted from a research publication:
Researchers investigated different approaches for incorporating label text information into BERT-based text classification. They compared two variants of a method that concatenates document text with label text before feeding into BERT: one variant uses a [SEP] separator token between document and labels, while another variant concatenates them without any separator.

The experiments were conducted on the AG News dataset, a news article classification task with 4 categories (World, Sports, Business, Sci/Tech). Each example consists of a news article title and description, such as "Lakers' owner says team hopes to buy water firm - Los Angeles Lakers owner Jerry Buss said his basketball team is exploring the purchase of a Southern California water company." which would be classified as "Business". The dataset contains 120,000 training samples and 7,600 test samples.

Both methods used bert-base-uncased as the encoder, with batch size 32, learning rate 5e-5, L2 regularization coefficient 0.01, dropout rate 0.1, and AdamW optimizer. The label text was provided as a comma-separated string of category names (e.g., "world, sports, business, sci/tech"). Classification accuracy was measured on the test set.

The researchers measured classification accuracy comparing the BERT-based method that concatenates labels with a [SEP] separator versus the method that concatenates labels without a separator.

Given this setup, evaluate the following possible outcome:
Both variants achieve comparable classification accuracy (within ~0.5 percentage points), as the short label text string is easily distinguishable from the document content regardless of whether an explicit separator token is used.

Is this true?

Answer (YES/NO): YES